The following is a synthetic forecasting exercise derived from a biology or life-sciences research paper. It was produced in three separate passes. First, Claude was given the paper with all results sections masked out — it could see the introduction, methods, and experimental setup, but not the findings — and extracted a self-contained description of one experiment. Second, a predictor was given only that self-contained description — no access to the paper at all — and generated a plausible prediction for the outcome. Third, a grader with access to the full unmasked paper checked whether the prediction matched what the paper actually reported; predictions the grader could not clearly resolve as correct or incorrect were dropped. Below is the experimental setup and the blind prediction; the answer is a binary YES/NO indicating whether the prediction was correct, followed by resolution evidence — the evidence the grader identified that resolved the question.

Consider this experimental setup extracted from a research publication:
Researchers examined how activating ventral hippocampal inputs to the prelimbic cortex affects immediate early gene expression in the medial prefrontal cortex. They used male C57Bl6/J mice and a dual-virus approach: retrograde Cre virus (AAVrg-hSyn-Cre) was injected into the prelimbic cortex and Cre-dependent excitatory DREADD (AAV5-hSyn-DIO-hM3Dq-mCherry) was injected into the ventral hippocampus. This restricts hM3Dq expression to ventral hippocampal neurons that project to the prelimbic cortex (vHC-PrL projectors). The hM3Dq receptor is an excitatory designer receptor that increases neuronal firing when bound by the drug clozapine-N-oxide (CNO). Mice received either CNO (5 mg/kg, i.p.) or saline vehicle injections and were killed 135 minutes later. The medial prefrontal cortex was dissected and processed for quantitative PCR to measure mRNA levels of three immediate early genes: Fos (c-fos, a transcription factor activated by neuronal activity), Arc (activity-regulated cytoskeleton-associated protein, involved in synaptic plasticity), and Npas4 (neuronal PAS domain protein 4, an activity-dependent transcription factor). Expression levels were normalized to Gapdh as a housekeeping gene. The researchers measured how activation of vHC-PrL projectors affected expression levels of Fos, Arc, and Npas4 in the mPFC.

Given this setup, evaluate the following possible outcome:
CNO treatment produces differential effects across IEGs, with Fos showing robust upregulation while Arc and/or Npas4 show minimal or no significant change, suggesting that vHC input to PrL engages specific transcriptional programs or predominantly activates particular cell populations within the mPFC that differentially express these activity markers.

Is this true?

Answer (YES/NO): NO